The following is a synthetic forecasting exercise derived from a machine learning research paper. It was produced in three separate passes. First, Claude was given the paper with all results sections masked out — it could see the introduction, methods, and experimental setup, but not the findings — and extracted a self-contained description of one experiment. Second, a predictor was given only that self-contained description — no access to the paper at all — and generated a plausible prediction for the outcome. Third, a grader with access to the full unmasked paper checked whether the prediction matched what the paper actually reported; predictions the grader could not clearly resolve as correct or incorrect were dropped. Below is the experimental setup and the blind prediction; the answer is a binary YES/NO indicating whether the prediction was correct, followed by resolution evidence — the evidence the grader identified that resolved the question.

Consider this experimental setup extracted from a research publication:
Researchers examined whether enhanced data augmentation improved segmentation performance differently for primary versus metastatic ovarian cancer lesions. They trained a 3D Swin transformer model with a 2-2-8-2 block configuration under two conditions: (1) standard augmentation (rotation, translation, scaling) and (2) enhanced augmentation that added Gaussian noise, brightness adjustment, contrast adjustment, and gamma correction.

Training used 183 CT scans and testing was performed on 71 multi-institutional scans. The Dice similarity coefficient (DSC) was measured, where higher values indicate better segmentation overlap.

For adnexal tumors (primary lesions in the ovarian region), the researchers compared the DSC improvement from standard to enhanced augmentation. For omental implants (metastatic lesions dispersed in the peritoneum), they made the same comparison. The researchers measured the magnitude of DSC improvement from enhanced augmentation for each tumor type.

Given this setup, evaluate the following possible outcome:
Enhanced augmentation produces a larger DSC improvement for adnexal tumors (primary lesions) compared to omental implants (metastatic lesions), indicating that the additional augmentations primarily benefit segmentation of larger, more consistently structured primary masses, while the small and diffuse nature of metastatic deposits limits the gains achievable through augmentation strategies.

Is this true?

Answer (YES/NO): YES